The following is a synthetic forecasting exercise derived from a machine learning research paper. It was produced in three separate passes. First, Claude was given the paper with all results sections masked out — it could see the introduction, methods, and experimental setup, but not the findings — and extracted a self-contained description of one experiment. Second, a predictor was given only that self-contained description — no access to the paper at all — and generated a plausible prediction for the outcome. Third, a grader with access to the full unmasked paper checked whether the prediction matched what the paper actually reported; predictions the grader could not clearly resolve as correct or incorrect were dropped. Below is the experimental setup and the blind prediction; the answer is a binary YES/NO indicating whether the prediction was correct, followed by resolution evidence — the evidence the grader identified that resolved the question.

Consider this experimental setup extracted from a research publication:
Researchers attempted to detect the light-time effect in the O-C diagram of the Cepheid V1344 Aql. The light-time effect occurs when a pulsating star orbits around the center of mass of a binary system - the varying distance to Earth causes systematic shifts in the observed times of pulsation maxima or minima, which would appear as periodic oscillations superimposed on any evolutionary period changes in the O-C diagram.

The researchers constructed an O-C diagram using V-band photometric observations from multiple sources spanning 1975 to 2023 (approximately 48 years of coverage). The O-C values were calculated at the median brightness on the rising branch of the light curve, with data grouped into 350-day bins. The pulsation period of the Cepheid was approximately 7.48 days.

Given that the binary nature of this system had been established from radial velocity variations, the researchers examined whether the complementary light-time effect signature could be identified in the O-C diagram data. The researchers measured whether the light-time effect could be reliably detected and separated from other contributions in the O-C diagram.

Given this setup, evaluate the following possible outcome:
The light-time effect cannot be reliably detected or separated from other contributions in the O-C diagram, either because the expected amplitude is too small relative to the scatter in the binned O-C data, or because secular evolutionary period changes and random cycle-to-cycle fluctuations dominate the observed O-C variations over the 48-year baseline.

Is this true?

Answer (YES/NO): YES